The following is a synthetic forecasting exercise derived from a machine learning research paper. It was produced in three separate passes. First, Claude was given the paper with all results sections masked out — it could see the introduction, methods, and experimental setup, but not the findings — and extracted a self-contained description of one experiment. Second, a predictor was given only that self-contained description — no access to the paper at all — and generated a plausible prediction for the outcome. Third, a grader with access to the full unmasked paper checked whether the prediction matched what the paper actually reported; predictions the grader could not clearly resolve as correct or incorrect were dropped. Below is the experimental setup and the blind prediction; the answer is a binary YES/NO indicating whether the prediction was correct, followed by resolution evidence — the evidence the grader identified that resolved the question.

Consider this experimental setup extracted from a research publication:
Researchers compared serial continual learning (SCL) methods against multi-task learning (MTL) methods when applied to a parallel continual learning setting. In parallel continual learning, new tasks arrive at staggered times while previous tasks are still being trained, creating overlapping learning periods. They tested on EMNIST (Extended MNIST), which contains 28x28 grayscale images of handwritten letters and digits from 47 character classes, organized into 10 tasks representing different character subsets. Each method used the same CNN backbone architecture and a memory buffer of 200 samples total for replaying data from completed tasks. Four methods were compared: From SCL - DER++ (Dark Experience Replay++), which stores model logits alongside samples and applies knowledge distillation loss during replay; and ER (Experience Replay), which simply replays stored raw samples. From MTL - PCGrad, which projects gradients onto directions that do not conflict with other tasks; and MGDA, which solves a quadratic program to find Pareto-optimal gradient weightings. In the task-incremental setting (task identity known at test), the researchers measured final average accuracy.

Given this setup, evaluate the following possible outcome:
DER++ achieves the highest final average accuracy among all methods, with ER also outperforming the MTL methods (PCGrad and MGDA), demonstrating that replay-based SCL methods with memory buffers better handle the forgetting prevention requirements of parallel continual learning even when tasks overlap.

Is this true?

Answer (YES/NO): NO